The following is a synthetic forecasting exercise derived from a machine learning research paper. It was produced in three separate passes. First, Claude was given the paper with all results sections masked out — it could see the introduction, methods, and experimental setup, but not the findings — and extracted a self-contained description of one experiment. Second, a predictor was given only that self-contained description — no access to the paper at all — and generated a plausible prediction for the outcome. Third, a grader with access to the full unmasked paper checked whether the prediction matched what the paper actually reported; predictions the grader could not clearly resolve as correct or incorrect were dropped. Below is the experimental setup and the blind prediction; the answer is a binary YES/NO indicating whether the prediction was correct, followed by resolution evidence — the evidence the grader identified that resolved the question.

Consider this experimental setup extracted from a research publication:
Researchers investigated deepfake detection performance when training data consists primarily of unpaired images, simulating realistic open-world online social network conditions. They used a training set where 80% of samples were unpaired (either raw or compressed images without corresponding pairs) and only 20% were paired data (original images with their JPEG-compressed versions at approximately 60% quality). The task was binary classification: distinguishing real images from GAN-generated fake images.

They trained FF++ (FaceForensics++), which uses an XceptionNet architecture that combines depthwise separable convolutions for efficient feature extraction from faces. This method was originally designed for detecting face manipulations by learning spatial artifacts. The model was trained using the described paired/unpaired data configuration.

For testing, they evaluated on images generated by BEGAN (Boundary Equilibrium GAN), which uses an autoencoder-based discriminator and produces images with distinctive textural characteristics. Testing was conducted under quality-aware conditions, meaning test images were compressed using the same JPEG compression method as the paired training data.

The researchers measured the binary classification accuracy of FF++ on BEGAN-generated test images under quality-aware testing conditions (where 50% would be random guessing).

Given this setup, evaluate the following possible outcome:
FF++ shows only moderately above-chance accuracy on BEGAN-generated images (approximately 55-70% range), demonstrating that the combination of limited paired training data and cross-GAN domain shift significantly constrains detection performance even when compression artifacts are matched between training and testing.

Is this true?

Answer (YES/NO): NO